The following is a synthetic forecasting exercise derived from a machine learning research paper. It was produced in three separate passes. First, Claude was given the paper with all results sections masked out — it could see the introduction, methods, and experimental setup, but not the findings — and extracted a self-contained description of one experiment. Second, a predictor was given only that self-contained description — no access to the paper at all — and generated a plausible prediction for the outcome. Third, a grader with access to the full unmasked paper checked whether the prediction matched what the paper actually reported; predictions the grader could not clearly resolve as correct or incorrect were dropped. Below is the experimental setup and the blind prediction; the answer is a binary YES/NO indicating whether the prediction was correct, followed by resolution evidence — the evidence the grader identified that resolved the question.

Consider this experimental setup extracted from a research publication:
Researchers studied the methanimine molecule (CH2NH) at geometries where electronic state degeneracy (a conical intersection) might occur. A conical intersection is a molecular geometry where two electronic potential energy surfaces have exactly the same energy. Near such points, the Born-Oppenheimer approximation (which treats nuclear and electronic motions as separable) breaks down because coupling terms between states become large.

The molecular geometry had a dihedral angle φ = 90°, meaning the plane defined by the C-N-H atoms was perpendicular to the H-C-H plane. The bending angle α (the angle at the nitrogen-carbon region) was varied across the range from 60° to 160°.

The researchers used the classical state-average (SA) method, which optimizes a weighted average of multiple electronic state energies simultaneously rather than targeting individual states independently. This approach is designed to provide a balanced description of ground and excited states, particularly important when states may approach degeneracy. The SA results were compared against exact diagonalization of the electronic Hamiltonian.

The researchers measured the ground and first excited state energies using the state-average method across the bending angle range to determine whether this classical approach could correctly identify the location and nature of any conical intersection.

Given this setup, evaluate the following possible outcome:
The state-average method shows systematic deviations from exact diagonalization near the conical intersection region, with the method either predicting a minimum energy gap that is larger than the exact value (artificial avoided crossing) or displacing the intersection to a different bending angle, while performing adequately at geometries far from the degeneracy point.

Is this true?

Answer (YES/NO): YES